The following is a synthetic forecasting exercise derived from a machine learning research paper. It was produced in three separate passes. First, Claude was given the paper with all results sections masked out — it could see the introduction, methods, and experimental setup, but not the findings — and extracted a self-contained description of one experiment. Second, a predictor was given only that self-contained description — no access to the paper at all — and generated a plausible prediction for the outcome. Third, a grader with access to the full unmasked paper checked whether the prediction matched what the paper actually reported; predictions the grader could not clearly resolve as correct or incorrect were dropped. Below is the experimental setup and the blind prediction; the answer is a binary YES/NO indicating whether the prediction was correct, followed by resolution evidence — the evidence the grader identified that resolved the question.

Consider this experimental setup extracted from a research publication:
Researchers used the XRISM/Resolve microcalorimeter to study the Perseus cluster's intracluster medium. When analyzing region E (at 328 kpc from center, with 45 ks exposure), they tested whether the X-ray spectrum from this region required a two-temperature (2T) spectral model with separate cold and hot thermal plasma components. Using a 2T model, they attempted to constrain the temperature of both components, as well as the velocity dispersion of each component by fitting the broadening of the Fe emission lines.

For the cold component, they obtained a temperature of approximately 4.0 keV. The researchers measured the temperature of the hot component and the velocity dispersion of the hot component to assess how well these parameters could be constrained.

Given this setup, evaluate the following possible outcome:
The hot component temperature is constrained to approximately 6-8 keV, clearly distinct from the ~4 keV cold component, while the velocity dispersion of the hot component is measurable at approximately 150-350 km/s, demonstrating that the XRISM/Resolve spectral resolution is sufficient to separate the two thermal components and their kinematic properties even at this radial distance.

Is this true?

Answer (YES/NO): NO